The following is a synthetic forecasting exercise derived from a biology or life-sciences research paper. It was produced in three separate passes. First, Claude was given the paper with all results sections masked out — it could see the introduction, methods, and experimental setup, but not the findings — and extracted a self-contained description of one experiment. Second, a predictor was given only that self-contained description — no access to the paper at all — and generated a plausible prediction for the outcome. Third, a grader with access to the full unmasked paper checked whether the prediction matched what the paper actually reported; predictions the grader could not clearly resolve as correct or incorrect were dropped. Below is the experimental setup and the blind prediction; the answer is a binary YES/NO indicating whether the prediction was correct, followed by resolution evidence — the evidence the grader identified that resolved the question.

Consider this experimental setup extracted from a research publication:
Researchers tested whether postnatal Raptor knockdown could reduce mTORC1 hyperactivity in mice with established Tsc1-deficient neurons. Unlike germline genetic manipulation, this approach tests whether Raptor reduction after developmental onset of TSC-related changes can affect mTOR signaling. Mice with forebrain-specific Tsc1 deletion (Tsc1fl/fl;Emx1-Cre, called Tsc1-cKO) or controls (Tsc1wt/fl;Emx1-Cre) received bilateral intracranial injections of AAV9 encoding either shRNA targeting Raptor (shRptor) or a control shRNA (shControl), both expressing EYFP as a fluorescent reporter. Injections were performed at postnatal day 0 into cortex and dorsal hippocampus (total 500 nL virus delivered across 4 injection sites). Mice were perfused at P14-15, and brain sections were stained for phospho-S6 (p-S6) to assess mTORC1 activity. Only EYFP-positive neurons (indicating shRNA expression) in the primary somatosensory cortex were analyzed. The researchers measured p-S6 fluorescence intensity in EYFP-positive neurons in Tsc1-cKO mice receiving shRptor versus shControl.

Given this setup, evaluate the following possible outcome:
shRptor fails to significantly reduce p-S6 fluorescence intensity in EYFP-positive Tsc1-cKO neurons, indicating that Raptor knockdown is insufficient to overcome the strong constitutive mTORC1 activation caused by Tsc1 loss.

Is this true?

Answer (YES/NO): NO